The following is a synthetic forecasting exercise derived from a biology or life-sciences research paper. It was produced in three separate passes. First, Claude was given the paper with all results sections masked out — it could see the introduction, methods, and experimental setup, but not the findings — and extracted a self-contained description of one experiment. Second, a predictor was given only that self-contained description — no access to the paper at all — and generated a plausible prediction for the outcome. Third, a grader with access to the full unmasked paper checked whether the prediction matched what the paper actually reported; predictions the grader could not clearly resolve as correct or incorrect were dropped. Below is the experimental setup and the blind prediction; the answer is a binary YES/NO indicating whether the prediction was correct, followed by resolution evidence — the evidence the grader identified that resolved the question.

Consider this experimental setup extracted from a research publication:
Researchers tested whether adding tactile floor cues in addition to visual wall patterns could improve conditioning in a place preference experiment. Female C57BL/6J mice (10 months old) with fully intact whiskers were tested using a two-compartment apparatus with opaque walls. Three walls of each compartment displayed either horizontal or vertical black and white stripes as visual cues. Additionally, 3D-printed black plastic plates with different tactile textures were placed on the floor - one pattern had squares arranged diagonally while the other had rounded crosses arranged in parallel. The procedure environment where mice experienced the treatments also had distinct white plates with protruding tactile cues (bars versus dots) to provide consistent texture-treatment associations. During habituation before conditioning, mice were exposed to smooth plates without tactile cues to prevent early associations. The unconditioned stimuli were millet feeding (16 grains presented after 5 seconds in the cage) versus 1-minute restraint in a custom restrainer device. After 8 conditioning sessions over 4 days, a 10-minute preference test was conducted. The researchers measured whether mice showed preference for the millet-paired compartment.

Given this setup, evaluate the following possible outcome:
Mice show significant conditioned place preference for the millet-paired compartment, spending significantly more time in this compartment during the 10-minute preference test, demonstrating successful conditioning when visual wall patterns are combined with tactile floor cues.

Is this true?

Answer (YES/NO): NO